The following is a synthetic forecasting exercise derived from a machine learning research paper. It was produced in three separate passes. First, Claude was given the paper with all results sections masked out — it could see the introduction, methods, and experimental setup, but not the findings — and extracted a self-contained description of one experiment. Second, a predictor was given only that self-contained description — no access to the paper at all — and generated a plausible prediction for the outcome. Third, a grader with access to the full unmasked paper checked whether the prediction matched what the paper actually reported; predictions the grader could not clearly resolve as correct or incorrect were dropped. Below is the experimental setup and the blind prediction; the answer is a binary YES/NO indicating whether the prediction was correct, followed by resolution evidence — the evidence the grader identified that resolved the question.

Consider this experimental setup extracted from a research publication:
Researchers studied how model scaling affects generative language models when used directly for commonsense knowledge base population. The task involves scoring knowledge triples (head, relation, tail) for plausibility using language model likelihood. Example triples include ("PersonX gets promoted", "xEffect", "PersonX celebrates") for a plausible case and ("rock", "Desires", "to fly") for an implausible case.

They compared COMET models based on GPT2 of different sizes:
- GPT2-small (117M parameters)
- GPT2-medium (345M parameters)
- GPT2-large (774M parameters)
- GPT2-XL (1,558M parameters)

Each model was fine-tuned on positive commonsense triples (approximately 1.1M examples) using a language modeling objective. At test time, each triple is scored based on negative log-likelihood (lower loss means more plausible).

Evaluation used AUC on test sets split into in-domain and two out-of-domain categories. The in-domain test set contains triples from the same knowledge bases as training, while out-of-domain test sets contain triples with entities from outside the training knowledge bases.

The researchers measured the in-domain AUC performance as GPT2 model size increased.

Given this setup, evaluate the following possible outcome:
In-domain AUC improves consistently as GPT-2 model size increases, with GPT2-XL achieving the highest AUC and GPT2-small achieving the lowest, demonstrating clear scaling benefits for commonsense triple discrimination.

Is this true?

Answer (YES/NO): YES